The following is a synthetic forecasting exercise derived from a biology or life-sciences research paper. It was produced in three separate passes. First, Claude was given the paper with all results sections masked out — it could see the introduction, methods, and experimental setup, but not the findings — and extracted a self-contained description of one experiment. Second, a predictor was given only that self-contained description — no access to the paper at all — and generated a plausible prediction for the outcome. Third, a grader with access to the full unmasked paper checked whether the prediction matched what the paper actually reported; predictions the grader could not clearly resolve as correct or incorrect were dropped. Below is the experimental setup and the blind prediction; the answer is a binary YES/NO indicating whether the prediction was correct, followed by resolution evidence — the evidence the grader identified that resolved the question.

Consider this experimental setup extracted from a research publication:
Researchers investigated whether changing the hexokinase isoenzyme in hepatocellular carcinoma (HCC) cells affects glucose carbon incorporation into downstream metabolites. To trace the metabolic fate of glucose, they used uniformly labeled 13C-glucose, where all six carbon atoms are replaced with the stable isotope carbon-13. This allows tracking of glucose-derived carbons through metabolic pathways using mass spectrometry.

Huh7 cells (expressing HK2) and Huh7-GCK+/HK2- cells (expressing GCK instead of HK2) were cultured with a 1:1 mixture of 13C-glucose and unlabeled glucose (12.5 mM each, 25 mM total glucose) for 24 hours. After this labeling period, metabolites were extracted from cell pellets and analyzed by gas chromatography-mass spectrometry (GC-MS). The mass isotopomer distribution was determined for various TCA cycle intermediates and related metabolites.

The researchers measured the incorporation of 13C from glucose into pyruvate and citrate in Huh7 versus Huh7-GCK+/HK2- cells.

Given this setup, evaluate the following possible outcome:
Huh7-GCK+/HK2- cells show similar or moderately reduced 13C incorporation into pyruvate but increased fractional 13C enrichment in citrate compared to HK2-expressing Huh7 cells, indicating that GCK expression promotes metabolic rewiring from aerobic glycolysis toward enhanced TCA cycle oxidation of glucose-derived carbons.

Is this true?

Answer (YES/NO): NO